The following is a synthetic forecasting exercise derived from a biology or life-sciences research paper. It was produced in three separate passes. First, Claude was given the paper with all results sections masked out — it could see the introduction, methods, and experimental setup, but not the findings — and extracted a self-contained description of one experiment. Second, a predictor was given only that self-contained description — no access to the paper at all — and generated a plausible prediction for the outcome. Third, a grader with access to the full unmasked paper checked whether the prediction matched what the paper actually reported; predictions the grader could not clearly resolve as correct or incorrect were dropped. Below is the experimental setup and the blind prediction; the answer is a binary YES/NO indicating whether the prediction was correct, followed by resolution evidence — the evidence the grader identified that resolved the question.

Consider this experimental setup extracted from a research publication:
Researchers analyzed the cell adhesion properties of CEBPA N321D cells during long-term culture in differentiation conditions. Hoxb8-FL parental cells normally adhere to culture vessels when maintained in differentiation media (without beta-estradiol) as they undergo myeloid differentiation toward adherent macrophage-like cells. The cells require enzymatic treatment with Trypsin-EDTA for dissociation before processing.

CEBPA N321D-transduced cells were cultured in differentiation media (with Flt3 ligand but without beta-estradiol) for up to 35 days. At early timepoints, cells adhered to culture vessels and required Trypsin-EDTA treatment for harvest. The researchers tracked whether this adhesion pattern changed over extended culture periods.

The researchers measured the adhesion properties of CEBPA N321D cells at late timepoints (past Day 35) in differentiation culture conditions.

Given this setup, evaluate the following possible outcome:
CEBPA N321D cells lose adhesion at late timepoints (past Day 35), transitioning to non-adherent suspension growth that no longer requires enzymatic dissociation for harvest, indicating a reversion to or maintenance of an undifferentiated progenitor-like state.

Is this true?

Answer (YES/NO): YES